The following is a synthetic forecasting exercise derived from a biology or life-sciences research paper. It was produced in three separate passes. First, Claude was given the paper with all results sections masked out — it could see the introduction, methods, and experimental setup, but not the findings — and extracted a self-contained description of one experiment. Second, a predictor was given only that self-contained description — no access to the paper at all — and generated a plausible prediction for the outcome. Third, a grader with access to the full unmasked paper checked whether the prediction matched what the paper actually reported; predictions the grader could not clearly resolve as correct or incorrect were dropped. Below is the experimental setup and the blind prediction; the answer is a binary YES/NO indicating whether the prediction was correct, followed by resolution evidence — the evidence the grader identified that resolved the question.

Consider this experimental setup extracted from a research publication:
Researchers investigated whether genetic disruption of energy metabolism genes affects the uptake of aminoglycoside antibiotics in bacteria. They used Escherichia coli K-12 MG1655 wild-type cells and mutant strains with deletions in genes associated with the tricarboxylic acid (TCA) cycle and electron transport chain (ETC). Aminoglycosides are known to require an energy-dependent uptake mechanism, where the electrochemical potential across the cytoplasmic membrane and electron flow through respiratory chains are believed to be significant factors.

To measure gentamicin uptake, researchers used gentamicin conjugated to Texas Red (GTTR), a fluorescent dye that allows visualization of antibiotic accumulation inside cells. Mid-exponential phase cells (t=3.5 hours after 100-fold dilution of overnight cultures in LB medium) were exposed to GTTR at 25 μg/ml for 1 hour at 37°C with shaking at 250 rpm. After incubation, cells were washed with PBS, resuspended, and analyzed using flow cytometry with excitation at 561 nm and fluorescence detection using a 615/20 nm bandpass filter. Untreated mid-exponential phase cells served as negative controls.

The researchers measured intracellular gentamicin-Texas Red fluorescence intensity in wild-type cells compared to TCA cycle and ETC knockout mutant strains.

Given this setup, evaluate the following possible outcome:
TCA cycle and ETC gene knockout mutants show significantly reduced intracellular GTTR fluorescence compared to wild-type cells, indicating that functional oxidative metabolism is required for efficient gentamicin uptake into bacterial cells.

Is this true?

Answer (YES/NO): NO